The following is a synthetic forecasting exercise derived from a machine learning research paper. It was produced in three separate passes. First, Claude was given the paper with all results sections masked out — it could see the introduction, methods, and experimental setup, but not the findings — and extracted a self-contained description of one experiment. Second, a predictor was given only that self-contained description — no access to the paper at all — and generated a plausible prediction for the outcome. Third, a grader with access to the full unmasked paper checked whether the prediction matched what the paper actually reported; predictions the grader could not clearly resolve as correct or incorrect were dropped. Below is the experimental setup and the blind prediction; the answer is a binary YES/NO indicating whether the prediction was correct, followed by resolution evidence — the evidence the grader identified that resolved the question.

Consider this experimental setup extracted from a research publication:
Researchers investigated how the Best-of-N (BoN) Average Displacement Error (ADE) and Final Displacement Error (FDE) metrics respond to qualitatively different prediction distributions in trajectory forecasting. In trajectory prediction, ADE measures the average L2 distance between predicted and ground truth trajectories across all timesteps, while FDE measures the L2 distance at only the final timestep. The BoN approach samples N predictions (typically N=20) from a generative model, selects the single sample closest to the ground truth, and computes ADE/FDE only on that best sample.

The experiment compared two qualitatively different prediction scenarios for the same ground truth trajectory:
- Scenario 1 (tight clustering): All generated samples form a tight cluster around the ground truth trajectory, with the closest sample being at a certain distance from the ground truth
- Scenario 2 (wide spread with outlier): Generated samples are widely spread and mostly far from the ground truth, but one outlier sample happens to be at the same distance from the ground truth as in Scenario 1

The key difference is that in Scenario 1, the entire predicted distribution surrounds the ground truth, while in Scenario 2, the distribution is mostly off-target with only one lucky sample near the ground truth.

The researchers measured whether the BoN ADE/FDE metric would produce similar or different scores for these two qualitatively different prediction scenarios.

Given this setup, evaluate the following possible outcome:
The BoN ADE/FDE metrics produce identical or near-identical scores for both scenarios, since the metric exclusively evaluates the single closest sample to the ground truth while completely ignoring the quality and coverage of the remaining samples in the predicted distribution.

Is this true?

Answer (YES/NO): YES